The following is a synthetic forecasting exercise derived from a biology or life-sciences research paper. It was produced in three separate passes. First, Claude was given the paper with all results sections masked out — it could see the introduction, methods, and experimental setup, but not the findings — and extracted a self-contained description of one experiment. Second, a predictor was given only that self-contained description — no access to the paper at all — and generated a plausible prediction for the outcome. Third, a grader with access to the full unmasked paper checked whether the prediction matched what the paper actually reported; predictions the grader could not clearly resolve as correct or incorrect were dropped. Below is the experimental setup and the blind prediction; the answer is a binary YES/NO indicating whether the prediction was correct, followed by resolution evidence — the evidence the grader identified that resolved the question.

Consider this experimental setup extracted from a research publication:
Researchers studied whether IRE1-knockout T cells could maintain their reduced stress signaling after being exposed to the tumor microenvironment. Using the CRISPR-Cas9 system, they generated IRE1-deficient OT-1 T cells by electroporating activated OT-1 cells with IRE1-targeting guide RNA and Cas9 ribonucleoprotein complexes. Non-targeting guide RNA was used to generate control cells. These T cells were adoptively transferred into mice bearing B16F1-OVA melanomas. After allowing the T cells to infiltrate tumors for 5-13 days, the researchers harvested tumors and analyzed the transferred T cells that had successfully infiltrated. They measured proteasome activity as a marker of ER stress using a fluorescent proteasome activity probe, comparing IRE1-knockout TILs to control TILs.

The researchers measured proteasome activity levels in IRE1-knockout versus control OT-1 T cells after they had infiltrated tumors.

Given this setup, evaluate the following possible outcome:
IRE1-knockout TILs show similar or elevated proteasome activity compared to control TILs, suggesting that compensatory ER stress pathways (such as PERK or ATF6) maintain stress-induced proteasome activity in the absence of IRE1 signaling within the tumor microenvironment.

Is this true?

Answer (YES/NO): NO